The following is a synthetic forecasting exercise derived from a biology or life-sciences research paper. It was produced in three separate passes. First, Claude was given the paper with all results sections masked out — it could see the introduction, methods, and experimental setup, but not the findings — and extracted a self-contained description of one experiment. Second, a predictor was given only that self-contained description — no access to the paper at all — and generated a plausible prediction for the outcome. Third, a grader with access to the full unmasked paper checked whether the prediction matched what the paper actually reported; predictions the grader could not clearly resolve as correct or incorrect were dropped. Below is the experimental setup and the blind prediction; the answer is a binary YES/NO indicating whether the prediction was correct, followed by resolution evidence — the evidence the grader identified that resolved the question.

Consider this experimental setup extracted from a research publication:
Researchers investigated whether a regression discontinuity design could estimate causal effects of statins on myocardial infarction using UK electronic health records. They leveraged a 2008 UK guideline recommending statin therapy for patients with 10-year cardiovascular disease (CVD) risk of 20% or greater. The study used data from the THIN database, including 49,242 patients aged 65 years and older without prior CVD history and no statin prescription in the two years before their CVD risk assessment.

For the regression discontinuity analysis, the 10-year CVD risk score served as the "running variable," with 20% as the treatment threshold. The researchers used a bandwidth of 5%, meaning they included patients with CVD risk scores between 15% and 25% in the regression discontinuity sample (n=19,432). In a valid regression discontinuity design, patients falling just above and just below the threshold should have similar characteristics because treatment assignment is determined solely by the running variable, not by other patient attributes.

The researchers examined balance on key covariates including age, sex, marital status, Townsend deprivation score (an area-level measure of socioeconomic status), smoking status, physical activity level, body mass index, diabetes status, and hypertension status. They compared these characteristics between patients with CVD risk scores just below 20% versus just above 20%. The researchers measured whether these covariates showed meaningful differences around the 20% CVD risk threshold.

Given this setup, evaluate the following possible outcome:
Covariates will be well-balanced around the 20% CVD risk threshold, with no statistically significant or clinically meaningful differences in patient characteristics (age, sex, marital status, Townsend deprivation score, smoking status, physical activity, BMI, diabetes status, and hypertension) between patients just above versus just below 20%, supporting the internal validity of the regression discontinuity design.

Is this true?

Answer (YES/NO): NO